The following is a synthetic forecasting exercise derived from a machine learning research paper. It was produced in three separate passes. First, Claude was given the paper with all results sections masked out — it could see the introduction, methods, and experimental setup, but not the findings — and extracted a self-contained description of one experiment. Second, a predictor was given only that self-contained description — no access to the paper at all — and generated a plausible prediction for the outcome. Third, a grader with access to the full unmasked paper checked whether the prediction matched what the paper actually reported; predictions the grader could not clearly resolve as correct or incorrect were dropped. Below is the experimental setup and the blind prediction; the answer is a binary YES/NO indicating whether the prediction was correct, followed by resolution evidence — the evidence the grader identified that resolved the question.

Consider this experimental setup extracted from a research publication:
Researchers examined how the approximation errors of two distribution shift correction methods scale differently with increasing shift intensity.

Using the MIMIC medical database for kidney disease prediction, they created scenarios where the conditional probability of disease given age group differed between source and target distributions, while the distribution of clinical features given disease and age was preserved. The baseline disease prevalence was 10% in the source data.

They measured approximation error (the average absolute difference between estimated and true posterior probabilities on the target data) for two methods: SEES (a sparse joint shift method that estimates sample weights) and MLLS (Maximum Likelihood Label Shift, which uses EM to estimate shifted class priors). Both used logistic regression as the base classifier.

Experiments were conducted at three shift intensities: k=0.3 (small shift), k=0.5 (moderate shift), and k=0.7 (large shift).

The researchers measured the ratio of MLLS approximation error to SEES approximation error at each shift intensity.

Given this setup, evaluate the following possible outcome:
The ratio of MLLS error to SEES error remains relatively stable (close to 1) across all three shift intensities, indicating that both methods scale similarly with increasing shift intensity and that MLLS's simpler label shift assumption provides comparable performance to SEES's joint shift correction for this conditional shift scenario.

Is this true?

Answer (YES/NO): NO